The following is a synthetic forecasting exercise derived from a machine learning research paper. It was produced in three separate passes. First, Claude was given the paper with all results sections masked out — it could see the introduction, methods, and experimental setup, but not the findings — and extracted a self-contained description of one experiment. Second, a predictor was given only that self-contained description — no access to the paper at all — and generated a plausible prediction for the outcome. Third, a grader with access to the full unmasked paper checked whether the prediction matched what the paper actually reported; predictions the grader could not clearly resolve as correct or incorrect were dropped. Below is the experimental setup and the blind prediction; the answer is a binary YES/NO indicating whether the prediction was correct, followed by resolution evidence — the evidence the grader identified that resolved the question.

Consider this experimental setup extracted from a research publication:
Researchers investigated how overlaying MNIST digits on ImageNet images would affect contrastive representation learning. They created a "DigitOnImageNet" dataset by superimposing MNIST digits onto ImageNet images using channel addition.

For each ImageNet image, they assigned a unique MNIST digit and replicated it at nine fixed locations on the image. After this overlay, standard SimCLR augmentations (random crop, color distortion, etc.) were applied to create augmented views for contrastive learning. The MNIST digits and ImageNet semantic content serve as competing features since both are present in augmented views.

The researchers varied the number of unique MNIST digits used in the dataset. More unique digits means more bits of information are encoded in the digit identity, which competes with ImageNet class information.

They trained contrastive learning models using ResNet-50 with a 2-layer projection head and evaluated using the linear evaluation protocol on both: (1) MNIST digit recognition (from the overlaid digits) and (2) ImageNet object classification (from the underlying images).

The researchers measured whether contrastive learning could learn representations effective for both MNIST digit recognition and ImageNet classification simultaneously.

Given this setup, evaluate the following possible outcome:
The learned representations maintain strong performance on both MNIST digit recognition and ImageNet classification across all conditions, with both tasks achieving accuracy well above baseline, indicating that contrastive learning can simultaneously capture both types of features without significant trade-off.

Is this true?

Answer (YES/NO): NO